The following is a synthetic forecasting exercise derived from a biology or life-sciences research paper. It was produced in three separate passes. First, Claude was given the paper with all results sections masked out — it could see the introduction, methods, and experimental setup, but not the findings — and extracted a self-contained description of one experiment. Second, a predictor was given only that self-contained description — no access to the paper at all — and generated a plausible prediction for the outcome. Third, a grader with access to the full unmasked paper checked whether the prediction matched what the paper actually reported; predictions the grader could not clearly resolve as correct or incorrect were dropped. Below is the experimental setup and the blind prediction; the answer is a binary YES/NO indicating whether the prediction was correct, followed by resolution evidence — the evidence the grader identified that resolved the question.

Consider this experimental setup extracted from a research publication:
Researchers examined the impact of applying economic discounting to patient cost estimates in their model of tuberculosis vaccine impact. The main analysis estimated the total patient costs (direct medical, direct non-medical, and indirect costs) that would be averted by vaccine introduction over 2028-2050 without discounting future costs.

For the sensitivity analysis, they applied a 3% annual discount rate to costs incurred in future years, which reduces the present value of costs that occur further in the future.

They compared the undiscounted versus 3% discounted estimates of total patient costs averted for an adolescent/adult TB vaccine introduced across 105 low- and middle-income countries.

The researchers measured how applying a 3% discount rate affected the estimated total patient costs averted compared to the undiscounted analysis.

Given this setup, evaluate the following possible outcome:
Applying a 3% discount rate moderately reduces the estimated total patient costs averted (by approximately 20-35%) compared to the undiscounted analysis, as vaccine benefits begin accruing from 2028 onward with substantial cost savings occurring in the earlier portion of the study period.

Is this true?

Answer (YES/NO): YES